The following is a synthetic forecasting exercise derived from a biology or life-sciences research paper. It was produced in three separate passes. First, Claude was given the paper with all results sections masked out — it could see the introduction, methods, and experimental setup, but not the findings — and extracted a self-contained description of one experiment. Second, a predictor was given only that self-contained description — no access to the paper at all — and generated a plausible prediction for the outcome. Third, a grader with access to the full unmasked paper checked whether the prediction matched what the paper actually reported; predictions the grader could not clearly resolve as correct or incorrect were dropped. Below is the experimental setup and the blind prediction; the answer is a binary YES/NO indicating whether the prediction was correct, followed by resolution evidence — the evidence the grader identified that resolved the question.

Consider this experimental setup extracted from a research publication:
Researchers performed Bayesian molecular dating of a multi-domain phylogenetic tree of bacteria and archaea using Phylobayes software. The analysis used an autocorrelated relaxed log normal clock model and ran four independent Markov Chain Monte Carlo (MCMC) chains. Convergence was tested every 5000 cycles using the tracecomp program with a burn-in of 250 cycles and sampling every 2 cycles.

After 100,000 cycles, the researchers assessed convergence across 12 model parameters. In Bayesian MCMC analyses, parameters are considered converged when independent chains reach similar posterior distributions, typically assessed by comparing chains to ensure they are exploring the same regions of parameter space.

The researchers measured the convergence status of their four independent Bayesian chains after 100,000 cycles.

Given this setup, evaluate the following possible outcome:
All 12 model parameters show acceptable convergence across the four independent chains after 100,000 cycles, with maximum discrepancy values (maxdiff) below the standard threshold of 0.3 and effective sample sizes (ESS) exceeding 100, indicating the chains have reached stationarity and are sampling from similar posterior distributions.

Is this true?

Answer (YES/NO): NO